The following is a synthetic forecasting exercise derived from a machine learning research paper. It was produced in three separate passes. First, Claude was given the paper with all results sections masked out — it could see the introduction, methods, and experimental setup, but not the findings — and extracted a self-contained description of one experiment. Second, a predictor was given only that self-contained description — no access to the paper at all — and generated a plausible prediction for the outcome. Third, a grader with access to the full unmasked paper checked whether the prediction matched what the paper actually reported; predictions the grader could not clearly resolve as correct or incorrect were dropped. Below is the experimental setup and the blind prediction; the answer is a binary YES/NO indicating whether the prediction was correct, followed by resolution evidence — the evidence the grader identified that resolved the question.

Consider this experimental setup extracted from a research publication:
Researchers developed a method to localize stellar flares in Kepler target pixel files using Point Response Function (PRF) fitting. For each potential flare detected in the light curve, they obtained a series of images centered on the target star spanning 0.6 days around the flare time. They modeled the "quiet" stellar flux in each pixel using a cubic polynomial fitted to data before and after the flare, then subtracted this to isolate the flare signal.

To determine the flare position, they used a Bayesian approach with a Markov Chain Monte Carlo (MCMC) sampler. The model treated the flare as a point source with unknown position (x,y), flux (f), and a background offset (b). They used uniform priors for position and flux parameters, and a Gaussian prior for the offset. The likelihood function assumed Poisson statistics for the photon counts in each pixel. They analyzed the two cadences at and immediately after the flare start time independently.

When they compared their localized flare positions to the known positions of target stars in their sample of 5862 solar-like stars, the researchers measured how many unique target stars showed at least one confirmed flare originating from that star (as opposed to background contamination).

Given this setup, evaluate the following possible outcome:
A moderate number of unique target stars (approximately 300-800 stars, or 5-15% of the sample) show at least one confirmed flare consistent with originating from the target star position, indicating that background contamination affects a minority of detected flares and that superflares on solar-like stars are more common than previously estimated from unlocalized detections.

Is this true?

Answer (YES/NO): NO